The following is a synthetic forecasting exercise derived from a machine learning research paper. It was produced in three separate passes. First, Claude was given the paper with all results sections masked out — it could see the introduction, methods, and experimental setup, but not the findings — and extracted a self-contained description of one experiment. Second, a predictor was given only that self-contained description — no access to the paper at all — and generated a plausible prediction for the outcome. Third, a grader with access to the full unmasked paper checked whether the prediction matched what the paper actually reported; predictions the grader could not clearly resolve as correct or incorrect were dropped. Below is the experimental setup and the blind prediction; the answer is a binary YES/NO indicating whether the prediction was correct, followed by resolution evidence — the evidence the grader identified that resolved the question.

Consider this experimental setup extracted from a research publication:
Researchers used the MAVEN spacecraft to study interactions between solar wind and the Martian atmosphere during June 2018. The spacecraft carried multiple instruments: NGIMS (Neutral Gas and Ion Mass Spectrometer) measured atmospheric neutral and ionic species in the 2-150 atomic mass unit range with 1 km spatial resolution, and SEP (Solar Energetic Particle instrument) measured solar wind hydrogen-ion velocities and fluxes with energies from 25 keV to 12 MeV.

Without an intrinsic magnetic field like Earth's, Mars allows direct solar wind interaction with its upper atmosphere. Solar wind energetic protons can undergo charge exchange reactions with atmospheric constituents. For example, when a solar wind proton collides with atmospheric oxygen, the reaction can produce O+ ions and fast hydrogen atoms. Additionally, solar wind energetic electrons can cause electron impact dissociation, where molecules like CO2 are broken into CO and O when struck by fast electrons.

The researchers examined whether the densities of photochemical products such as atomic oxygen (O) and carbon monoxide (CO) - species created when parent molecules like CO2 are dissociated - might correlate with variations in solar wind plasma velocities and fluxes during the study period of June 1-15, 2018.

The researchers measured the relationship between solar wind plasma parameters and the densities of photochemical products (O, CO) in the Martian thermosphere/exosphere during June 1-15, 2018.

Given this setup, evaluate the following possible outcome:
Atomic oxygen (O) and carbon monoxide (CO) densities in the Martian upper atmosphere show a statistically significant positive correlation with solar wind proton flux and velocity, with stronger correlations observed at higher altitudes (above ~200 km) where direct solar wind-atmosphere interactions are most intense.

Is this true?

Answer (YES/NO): NO